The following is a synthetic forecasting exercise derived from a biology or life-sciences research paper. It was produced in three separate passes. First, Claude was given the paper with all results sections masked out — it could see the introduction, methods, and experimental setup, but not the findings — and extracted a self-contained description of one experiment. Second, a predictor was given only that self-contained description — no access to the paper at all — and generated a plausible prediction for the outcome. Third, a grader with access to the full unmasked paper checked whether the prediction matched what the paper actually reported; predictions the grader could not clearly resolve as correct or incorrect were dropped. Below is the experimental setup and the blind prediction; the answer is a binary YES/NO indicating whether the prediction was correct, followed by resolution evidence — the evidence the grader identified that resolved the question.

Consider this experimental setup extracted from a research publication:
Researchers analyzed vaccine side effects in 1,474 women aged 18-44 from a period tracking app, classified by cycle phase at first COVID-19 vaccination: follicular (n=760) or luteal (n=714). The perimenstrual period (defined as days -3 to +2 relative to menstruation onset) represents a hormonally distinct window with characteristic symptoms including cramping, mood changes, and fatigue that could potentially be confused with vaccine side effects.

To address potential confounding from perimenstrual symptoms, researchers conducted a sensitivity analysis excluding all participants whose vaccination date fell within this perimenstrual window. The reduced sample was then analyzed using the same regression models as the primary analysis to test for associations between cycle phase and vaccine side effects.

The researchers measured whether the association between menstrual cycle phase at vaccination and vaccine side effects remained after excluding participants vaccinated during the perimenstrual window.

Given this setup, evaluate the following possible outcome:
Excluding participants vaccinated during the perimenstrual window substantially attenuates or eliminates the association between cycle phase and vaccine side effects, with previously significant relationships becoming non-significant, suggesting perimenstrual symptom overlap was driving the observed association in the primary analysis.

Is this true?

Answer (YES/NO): NO